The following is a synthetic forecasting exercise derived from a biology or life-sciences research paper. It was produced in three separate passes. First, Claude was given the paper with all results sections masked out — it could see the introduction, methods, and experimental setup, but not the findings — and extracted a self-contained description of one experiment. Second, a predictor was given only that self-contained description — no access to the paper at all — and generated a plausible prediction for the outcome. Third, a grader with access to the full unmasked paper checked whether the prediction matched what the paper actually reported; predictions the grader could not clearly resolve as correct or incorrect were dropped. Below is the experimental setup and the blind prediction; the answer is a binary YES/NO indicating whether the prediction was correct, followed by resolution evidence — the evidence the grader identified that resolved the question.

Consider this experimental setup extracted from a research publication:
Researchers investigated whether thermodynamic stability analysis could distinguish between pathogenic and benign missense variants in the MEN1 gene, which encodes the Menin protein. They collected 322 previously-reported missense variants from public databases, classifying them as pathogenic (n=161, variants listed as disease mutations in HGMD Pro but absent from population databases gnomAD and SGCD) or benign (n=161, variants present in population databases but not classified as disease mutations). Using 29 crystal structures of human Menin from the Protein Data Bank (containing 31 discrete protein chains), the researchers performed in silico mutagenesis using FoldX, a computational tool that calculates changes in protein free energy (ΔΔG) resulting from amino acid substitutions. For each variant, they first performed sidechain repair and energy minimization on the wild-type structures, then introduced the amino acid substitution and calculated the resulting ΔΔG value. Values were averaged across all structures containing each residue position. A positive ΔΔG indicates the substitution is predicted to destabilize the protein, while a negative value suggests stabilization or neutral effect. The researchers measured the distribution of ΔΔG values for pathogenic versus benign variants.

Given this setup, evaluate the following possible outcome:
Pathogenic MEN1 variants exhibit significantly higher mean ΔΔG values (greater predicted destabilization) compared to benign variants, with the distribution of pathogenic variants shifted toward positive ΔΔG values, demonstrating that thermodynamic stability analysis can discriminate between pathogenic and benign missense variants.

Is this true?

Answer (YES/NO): YES